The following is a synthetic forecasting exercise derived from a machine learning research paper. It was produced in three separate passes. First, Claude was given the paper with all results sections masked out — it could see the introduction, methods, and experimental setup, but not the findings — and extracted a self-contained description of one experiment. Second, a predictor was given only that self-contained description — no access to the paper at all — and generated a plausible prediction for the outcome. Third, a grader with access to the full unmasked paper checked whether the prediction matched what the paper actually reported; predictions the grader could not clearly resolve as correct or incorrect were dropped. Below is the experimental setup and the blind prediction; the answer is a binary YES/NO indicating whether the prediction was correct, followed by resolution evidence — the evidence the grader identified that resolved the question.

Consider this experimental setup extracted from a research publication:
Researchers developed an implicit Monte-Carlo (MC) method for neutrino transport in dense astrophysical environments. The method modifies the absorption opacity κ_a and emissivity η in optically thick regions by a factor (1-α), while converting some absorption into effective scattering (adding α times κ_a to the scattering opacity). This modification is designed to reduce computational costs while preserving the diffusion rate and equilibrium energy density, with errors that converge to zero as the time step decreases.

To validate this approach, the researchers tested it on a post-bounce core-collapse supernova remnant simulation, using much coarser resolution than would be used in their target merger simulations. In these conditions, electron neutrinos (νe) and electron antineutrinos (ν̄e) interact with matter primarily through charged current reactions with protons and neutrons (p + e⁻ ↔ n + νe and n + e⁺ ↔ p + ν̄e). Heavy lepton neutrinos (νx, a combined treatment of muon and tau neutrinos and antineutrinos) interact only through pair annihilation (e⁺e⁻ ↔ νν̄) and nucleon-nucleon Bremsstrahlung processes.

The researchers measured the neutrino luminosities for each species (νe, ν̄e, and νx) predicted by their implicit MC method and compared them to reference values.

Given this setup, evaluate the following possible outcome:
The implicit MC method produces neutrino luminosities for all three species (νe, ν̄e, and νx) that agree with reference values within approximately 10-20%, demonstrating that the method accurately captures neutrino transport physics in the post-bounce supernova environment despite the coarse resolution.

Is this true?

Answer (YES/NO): NO